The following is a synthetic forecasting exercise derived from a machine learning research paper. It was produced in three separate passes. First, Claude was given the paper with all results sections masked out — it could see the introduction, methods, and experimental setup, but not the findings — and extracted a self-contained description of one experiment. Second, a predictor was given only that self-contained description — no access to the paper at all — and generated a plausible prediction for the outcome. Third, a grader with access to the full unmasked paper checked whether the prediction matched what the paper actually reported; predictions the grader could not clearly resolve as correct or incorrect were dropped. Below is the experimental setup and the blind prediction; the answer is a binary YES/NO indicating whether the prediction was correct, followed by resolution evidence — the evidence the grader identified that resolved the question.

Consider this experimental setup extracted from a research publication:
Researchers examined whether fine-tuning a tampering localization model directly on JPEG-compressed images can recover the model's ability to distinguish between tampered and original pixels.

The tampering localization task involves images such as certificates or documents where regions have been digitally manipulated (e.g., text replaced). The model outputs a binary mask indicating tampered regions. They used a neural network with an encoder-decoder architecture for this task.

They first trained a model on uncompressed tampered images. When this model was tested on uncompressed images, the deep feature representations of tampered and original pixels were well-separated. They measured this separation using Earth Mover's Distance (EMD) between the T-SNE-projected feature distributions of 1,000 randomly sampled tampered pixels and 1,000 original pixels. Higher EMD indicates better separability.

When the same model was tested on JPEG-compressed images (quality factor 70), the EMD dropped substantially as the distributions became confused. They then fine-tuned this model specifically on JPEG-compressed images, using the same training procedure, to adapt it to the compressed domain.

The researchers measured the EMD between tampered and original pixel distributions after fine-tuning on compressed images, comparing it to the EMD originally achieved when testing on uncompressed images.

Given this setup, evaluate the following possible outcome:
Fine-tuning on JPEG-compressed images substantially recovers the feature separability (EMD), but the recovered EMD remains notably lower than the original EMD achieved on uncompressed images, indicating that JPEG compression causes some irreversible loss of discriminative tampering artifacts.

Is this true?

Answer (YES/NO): NO